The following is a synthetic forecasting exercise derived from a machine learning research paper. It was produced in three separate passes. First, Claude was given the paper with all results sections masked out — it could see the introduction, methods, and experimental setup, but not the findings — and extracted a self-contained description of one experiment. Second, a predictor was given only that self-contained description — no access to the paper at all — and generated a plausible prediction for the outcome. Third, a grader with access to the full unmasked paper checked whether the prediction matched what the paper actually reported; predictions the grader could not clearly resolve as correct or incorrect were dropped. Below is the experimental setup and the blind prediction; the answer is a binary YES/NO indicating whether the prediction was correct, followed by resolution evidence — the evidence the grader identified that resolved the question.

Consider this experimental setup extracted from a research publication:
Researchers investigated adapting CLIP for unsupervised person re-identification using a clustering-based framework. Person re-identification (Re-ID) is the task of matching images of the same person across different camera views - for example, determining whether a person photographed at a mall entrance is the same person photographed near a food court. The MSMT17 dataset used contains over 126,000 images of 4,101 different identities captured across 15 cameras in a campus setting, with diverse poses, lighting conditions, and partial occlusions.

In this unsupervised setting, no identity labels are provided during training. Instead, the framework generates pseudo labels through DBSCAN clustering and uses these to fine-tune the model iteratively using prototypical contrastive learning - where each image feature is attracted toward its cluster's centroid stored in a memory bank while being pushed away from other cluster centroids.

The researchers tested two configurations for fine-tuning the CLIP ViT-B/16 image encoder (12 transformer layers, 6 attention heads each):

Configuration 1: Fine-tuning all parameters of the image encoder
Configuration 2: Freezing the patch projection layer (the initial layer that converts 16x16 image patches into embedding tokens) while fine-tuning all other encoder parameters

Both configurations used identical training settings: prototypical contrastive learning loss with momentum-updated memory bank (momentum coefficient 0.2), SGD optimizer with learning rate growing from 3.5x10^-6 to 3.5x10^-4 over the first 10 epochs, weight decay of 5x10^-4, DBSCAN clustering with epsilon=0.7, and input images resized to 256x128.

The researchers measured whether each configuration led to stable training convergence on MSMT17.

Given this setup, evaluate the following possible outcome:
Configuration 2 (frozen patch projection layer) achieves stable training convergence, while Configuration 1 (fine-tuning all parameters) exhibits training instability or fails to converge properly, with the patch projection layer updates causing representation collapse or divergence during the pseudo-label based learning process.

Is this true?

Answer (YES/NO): YES